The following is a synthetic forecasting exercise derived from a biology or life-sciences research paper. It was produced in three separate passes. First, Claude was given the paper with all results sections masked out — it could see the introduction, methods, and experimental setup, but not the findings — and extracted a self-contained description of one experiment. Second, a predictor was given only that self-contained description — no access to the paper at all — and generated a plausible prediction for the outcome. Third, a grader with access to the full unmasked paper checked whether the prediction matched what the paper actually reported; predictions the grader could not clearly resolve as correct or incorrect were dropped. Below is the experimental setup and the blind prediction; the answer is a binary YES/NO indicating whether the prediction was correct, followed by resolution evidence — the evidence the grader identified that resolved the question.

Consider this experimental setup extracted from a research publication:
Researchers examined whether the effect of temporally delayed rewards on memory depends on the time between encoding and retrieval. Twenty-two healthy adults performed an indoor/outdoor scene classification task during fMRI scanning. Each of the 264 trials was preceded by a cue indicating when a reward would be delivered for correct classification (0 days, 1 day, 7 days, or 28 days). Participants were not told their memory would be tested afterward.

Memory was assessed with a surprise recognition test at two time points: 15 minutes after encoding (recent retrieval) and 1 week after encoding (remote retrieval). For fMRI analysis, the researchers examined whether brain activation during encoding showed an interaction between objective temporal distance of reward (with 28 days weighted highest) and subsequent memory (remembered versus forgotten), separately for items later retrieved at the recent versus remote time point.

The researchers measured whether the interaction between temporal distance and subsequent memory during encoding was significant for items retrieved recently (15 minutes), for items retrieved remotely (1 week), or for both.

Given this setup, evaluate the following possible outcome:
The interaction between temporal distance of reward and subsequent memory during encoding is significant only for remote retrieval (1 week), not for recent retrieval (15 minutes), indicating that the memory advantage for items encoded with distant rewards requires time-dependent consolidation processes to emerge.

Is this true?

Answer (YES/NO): NO